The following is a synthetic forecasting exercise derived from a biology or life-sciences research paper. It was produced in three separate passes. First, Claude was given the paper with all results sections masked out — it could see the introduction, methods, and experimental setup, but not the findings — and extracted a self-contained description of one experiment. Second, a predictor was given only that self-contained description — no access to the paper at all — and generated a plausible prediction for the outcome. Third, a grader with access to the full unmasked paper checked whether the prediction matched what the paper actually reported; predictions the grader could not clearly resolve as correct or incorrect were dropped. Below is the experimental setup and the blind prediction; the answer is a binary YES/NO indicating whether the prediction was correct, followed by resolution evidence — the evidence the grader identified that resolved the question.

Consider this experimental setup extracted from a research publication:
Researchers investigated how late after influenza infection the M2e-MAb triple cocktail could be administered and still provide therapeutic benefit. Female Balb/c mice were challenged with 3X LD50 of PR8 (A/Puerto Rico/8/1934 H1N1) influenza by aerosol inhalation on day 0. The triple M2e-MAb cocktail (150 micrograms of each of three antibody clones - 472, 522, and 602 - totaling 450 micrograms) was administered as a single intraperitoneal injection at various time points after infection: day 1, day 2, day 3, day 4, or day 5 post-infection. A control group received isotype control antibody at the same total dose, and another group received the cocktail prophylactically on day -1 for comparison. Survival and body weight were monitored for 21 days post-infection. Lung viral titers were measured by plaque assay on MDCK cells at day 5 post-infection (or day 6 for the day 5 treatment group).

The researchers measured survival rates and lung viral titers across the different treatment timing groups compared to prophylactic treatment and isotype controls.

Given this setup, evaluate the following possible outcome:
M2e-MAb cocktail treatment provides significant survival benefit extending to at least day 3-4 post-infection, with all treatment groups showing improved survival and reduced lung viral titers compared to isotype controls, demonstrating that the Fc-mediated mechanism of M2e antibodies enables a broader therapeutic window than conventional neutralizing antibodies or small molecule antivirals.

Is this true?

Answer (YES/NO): NO